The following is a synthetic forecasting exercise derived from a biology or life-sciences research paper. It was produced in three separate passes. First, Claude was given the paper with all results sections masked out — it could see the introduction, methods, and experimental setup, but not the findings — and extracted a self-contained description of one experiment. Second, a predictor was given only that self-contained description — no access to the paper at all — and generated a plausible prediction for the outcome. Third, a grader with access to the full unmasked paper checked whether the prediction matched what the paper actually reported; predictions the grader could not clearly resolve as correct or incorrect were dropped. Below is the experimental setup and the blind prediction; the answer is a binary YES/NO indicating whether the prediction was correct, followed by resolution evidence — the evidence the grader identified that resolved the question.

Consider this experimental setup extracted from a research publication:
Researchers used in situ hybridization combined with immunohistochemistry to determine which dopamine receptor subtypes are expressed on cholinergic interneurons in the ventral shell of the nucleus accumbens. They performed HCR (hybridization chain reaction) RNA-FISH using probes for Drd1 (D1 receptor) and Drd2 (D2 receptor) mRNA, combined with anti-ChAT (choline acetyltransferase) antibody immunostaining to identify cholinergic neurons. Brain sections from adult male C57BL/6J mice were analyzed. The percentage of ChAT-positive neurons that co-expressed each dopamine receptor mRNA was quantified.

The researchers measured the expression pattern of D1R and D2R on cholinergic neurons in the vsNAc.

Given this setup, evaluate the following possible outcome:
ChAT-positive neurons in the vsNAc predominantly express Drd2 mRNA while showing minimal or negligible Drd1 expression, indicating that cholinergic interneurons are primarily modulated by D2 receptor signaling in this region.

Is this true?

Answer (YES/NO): NO